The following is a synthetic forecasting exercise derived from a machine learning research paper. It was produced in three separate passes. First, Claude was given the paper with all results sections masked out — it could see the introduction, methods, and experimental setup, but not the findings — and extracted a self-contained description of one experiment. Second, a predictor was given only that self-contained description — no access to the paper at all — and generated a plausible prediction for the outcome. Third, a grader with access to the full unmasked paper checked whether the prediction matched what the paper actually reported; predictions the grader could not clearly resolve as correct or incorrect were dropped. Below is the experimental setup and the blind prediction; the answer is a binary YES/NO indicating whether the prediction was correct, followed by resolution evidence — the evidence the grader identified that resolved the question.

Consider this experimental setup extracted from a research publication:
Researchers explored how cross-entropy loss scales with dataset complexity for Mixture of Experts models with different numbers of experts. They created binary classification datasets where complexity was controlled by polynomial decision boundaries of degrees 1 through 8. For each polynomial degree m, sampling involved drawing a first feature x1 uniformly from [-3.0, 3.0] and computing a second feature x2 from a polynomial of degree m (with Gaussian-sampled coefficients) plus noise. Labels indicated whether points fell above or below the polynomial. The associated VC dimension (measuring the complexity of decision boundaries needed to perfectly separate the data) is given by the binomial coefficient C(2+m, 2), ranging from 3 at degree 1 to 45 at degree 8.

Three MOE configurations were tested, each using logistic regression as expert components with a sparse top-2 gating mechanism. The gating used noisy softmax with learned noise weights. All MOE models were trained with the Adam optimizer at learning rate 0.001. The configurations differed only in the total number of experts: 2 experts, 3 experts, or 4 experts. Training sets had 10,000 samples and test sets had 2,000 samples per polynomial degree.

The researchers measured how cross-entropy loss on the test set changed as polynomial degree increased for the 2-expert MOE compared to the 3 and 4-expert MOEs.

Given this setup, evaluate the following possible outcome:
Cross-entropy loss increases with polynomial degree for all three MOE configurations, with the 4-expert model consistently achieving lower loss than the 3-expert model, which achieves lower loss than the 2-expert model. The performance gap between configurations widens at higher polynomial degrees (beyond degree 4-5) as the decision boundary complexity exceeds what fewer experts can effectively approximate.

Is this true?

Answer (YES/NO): NO